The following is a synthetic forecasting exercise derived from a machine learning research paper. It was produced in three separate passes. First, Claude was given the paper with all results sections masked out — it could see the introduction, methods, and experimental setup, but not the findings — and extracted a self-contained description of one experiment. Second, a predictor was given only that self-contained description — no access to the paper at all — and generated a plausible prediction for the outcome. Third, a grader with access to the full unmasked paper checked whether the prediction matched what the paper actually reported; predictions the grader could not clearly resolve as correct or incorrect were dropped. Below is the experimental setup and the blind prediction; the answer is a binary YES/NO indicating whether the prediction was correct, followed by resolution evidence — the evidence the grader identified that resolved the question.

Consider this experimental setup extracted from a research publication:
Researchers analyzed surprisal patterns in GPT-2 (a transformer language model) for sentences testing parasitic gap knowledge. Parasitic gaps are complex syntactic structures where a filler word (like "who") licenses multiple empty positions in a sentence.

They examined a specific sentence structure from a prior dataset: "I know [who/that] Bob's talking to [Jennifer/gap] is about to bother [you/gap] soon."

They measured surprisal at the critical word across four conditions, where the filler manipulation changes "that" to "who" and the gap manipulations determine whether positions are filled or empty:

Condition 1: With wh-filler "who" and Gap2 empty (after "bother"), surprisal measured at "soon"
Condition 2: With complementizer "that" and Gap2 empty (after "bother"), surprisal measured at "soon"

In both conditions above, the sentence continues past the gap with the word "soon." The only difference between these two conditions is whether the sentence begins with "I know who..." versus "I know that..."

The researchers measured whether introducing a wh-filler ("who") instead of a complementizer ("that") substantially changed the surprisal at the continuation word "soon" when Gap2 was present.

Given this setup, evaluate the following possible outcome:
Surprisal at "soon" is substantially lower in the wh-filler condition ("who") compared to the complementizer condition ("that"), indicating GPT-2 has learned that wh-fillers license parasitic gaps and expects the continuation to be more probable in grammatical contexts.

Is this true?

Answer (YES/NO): NO